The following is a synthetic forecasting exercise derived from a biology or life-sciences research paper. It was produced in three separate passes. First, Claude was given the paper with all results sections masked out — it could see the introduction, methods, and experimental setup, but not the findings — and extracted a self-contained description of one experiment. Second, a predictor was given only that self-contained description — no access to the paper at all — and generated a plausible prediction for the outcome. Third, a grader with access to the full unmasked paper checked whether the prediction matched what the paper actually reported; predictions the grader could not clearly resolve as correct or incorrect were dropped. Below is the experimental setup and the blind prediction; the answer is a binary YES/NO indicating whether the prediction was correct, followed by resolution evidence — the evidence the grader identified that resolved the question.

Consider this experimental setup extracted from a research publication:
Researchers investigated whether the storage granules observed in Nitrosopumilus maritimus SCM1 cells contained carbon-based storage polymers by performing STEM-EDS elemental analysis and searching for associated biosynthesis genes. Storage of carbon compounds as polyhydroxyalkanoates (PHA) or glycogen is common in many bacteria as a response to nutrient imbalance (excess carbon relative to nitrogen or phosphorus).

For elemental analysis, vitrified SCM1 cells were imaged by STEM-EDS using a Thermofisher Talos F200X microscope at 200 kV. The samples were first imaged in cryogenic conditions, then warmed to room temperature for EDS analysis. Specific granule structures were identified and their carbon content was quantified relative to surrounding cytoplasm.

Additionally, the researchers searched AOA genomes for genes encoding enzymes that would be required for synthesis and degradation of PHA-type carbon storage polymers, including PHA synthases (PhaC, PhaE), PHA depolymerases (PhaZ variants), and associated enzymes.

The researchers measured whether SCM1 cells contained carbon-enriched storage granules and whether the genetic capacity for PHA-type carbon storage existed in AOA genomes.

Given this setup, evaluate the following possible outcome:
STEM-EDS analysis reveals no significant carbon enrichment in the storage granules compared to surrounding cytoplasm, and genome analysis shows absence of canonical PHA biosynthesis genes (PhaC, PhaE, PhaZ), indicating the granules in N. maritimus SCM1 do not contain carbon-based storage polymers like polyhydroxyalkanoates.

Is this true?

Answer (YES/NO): NO